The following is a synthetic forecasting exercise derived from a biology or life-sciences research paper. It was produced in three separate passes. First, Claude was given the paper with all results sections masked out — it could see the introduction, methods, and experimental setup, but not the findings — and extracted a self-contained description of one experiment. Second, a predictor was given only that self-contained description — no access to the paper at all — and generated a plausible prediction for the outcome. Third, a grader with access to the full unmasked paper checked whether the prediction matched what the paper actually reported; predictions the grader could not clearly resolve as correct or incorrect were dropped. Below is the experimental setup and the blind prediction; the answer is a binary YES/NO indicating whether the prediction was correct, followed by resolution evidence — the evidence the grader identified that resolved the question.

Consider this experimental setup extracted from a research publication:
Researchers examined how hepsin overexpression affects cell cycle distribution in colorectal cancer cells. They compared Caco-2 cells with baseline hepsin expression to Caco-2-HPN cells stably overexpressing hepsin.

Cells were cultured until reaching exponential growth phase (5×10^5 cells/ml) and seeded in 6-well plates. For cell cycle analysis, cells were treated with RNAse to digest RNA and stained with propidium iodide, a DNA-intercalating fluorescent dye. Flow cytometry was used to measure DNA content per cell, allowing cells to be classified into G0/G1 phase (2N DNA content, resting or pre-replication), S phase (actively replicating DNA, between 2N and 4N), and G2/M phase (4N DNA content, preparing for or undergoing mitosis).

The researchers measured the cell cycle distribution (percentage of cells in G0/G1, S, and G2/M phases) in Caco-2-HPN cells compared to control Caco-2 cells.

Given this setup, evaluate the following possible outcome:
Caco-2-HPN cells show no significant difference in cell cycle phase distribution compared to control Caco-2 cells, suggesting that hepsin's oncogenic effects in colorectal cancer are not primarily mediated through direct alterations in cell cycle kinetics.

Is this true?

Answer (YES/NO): YES